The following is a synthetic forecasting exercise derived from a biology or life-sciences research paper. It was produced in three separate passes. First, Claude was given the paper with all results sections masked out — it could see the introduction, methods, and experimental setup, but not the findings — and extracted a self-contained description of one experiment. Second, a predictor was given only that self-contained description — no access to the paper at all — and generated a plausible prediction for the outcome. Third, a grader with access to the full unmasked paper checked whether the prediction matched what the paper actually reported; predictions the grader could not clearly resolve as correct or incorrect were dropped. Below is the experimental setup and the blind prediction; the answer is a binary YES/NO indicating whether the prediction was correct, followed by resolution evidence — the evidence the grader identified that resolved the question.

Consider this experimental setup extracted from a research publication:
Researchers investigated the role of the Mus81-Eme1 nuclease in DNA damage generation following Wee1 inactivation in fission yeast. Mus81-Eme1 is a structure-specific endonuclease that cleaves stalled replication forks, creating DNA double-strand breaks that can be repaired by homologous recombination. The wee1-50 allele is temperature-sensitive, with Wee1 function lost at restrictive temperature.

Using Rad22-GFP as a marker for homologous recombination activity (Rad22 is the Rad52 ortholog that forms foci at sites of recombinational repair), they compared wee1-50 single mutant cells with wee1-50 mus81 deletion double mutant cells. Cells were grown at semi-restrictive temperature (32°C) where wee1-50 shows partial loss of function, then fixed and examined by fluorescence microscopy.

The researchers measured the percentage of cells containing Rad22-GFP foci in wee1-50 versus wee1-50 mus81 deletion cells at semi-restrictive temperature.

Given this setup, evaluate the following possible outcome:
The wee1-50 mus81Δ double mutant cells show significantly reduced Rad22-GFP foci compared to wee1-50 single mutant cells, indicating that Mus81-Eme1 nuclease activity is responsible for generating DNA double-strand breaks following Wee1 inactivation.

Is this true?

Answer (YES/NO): YES